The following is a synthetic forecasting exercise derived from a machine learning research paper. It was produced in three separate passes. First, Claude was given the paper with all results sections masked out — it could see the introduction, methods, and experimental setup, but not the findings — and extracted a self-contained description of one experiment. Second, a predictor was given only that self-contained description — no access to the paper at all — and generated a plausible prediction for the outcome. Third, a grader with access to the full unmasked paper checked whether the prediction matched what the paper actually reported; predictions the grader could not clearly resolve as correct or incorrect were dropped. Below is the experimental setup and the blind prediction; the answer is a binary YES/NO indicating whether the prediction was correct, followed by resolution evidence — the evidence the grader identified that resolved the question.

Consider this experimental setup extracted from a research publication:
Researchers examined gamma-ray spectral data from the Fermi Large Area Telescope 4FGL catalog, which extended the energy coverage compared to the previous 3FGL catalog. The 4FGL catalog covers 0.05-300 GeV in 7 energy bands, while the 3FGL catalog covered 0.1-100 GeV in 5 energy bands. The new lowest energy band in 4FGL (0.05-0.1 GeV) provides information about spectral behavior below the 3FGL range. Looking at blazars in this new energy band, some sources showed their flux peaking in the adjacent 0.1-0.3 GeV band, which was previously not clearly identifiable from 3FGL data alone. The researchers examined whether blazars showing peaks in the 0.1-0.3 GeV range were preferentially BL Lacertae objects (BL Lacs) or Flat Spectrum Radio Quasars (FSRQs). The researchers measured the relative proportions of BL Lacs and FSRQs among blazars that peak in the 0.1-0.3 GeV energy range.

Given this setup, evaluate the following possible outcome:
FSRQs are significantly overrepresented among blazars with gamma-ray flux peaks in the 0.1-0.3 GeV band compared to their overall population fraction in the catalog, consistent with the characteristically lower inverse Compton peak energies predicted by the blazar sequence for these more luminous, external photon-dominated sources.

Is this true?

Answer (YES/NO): NO